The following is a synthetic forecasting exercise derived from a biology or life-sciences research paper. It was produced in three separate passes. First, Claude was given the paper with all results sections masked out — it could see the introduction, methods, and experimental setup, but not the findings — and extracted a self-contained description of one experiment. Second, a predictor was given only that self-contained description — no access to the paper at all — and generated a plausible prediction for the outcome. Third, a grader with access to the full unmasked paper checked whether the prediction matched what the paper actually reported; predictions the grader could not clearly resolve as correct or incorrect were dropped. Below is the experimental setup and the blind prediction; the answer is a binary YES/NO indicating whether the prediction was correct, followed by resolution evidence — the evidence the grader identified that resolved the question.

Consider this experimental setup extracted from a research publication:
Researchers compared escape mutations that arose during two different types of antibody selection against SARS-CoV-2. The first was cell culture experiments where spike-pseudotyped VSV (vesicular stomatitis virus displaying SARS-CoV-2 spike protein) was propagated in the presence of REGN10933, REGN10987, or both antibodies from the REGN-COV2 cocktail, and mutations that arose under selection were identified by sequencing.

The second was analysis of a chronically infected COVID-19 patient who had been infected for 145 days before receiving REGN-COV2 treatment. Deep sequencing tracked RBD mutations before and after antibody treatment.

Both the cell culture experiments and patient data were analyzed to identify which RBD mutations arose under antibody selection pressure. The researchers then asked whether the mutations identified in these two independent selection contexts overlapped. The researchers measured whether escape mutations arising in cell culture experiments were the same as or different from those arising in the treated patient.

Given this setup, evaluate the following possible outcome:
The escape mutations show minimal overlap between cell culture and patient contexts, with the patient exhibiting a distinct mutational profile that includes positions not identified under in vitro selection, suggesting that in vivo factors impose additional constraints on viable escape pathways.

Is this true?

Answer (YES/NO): NO